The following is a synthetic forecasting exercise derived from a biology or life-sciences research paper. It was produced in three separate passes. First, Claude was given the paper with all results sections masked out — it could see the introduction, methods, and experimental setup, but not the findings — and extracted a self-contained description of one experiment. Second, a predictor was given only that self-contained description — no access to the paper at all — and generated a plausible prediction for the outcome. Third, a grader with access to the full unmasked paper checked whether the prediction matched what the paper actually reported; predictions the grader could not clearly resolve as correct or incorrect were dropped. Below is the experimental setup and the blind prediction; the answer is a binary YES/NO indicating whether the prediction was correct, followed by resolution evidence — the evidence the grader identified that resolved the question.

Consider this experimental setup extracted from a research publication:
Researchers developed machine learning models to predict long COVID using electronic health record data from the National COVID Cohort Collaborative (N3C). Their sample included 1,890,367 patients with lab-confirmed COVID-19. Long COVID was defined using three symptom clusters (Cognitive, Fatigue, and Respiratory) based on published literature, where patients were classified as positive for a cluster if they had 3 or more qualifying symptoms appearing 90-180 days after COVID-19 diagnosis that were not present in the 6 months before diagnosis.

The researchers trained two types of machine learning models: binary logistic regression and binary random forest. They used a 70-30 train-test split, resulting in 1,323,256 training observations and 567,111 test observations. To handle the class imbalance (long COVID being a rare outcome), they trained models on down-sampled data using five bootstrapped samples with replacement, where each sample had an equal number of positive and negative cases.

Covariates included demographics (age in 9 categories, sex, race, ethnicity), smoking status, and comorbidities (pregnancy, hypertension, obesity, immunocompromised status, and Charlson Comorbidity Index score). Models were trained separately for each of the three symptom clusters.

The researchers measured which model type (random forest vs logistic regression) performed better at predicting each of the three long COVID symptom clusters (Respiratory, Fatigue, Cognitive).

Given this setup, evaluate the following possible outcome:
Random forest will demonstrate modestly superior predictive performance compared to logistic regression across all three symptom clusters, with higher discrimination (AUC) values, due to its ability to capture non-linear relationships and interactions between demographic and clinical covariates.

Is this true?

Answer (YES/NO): NO